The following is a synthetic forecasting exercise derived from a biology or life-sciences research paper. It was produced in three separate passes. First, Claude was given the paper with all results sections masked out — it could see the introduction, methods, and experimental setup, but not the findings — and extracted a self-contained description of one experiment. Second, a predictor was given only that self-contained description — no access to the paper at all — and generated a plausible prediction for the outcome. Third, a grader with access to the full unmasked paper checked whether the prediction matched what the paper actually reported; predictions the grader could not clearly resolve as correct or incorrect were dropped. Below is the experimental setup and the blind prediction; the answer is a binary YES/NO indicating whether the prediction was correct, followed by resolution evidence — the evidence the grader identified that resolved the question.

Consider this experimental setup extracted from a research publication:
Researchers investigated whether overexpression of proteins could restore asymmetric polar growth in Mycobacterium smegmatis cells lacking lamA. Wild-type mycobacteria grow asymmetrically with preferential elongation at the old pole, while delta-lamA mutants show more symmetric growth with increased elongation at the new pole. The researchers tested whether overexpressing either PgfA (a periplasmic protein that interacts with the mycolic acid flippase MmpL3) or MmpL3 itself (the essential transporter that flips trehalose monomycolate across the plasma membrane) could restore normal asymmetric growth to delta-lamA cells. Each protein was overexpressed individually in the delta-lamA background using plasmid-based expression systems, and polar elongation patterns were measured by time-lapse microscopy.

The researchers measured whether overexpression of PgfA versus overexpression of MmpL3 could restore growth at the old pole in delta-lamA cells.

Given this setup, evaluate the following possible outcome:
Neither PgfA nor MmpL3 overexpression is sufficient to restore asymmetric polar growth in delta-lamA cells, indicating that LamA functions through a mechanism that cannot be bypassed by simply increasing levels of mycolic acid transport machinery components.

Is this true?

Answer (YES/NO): NO